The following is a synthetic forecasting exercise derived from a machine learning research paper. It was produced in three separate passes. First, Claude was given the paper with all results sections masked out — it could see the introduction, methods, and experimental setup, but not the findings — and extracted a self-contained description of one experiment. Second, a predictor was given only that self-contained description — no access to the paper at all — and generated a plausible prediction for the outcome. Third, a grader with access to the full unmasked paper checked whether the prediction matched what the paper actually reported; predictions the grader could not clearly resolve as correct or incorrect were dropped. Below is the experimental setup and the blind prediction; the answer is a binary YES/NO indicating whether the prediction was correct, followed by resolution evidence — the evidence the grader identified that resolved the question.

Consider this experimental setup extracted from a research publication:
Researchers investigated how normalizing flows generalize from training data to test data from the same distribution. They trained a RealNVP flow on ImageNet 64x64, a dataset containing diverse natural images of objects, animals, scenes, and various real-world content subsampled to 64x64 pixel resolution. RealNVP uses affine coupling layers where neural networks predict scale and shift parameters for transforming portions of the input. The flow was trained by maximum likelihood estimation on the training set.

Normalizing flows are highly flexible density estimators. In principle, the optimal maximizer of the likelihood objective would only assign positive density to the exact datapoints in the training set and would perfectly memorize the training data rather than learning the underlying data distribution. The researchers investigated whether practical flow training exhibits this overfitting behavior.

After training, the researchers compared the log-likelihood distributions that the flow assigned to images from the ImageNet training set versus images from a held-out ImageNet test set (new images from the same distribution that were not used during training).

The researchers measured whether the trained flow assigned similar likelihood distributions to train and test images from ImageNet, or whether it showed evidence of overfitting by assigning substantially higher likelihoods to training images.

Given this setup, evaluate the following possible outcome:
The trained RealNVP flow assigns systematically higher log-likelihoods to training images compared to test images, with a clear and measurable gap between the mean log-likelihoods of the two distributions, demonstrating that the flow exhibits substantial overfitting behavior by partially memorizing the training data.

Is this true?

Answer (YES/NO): NO